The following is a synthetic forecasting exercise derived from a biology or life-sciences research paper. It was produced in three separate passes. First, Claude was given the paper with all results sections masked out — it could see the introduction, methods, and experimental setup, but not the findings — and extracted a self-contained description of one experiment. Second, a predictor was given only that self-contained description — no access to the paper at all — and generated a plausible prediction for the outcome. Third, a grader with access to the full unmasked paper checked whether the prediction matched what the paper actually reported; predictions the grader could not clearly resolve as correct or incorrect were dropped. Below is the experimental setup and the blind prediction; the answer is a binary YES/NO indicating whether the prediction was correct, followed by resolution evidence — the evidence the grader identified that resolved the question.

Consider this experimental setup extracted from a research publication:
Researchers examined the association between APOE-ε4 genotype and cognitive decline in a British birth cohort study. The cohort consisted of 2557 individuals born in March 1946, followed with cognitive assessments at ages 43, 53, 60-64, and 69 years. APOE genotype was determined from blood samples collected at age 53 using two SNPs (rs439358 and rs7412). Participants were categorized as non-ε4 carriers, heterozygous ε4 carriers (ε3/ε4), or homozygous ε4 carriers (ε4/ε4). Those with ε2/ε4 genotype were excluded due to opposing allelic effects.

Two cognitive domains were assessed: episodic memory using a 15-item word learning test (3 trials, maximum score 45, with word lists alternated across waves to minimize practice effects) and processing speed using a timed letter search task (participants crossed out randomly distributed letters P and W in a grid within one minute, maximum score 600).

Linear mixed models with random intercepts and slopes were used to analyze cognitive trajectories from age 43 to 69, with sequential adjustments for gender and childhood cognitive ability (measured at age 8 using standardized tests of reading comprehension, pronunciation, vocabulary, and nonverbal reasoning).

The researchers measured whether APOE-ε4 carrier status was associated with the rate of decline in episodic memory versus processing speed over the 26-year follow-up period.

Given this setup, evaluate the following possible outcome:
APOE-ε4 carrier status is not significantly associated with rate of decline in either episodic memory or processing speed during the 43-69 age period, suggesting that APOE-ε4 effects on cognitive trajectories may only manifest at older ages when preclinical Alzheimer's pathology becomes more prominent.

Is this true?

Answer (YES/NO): NO